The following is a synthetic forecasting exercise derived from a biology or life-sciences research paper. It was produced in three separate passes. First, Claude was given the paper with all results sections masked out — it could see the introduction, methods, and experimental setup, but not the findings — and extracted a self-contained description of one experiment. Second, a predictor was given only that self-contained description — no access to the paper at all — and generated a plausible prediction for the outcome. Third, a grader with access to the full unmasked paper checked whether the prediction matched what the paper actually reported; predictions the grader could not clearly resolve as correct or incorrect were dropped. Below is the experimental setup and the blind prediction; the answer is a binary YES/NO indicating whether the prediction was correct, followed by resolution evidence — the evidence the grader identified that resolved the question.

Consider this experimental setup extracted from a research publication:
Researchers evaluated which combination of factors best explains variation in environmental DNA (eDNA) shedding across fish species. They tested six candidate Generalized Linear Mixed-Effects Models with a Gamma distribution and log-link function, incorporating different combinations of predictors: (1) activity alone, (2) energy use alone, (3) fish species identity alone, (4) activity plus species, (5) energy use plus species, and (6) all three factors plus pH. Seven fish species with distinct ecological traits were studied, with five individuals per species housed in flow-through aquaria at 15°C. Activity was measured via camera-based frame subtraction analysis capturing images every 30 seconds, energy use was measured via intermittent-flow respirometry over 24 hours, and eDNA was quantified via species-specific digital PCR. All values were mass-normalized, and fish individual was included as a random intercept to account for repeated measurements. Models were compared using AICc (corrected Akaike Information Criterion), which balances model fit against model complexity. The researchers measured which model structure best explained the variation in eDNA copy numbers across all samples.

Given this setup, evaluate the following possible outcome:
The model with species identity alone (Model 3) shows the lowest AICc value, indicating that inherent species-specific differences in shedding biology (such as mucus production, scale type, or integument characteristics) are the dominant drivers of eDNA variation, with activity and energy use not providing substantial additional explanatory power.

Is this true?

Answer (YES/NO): NO